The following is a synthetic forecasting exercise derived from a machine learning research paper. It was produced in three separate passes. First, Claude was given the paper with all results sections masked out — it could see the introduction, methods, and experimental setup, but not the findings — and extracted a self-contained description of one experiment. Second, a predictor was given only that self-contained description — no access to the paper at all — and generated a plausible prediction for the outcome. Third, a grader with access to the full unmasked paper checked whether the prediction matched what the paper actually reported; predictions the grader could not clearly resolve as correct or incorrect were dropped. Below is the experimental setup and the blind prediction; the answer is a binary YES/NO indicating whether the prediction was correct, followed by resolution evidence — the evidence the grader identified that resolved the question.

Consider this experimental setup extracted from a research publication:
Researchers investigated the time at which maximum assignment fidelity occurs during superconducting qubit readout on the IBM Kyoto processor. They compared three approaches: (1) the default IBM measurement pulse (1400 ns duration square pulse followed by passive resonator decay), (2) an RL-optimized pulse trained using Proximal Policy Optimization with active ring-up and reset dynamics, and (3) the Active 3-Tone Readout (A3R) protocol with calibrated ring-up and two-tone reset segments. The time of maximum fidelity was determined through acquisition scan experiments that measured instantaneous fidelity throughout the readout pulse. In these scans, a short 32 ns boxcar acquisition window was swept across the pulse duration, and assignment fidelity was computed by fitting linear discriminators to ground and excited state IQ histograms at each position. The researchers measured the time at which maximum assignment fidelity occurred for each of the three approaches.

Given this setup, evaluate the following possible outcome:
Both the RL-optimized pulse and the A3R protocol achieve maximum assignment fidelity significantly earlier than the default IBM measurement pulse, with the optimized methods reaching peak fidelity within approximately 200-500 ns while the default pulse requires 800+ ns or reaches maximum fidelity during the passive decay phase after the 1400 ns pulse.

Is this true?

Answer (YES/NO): NO